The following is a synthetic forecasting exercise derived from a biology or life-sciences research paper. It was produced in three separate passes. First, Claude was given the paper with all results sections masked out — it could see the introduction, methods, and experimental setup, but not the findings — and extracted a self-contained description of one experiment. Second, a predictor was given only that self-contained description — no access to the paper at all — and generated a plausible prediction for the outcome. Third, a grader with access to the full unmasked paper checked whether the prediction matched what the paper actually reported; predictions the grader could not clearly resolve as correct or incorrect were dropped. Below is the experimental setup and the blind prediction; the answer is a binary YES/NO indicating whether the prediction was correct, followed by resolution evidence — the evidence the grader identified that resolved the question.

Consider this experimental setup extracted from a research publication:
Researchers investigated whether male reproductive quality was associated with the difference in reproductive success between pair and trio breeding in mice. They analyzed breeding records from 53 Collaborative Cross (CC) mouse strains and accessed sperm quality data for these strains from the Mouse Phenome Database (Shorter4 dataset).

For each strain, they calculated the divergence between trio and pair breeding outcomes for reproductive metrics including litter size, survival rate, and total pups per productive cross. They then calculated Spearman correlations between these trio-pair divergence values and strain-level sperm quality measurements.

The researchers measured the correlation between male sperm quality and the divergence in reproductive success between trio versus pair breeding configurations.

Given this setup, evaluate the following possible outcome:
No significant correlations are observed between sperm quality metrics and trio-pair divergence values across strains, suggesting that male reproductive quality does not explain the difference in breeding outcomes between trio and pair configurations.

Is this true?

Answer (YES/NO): NO